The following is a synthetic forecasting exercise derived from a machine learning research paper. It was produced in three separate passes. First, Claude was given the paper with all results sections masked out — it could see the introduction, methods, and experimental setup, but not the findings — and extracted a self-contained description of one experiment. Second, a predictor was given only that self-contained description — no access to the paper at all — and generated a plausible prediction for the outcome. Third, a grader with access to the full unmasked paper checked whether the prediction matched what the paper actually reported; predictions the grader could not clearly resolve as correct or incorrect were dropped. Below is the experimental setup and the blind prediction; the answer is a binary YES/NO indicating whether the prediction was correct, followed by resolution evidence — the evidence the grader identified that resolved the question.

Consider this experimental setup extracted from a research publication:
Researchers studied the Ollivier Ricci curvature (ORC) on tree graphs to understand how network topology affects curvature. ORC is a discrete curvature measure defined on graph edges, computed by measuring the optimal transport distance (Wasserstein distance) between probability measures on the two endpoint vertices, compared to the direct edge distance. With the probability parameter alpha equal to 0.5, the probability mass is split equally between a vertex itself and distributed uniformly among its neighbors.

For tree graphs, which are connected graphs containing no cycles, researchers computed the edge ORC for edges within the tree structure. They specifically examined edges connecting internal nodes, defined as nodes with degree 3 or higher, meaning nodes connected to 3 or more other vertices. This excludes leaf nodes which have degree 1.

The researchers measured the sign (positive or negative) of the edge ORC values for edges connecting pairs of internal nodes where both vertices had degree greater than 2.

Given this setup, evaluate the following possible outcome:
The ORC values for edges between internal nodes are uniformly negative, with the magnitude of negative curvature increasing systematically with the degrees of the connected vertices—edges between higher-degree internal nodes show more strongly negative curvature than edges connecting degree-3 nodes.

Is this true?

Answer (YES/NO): YES